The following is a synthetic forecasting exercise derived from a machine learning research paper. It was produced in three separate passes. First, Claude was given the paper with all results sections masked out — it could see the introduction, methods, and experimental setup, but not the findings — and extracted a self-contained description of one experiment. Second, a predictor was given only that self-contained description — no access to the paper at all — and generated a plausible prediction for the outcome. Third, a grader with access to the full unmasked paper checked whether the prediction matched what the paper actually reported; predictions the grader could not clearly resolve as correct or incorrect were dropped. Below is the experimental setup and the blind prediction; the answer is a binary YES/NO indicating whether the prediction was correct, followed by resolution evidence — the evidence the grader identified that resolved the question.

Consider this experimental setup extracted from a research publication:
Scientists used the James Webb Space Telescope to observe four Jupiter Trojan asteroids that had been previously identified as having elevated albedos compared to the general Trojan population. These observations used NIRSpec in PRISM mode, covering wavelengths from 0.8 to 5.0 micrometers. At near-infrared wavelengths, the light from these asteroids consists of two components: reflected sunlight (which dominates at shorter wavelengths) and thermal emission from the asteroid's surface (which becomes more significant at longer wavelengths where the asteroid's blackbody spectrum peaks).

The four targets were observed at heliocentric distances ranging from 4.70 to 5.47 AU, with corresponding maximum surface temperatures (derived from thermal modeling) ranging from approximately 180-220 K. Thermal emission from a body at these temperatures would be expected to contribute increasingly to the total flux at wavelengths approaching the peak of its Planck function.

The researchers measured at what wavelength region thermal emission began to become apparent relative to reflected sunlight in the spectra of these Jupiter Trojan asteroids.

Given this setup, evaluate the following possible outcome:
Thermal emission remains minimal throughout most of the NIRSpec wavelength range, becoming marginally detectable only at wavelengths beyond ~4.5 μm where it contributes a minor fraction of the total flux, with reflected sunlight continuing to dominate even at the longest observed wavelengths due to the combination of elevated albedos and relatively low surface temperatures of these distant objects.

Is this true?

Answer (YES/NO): YES